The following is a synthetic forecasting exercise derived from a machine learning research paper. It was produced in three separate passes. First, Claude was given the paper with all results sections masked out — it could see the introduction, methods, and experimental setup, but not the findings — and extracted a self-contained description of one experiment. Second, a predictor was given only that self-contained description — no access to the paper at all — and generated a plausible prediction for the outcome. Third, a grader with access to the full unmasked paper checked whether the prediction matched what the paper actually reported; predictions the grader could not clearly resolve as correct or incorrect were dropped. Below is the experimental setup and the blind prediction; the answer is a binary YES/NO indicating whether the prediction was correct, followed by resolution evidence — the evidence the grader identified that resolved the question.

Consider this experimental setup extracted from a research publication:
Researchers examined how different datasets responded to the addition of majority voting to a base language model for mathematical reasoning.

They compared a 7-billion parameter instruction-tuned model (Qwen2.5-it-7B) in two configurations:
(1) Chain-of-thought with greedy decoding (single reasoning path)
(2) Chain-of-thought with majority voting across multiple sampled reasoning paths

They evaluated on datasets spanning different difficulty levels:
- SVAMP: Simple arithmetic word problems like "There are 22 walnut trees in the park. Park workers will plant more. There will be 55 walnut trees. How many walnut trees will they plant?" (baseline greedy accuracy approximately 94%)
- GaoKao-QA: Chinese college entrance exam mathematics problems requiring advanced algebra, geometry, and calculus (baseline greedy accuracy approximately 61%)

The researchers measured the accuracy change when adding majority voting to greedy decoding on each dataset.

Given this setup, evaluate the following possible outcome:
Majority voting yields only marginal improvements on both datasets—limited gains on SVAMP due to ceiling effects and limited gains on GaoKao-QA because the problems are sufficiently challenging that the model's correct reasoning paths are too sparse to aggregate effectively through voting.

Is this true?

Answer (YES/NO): NO